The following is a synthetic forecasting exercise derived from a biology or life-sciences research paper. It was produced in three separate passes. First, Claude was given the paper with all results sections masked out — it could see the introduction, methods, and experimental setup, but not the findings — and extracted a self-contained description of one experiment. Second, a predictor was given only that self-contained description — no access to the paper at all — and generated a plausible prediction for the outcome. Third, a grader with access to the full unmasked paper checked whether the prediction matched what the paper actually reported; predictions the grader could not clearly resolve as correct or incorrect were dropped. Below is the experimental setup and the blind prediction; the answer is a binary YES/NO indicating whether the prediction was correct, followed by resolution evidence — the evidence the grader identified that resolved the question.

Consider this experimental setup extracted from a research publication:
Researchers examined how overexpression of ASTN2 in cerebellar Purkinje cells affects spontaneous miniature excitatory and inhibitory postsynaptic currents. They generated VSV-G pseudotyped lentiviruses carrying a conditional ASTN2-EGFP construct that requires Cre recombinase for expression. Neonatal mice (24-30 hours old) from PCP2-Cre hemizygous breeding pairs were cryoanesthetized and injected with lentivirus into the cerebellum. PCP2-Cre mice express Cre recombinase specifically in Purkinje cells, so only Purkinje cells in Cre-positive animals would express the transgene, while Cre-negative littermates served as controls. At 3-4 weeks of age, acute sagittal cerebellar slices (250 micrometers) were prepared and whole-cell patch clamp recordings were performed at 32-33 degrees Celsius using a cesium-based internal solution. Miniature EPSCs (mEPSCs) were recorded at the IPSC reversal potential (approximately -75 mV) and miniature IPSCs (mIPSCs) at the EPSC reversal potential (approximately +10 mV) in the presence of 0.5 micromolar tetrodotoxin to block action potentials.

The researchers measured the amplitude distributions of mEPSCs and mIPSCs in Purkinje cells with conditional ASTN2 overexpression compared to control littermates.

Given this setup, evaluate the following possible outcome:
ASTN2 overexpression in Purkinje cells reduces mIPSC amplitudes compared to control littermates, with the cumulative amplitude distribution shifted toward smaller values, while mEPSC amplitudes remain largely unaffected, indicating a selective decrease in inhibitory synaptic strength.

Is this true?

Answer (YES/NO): NO